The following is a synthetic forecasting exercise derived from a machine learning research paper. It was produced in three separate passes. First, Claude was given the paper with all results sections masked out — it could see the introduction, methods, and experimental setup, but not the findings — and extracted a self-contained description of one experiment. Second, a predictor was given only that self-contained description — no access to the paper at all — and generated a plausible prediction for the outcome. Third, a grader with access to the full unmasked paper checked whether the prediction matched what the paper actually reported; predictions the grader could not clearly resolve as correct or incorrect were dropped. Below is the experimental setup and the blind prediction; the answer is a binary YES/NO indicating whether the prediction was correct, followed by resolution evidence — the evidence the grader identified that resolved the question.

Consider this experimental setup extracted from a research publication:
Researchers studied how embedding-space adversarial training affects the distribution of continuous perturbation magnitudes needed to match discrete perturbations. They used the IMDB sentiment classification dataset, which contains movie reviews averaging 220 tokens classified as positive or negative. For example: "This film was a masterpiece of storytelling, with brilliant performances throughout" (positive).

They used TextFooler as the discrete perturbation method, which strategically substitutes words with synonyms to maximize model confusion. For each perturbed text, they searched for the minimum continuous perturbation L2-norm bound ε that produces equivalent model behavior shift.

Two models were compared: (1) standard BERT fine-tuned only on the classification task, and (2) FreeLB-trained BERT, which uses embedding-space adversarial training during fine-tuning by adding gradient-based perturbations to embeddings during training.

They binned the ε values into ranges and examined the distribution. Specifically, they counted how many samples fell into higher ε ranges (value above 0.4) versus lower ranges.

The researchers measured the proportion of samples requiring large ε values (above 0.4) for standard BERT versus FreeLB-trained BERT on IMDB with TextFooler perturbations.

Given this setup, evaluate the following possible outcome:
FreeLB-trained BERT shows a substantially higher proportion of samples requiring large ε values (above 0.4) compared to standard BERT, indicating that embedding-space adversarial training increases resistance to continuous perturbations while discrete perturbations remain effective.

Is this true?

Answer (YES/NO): NO